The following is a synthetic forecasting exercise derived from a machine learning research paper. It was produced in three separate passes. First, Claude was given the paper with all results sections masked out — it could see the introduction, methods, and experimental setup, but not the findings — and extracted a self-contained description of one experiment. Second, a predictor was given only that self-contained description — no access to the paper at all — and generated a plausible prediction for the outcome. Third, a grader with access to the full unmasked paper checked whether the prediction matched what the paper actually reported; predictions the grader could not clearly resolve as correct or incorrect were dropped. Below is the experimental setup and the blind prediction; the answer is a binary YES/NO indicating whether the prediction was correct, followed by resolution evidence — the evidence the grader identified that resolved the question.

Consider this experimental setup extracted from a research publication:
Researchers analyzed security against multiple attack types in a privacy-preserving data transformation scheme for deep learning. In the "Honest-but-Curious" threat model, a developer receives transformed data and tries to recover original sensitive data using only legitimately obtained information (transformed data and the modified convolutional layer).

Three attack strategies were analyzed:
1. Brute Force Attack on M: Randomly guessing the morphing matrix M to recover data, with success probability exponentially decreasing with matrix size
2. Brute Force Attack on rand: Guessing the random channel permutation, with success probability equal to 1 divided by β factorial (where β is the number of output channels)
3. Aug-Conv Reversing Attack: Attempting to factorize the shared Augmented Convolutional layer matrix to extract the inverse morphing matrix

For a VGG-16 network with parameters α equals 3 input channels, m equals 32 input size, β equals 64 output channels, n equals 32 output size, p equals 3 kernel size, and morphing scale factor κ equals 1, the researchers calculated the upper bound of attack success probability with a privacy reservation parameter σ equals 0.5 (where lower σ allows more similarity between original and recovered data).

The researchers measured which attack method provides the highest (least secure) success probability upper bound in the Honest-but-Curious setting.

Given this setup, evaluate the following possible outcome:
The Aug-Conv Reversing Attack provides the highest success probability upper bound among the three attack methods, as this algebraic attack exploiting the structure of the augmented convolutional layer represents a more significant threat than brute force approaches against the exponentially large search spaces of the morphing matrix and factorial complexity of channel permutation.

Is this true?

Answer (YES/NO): NO